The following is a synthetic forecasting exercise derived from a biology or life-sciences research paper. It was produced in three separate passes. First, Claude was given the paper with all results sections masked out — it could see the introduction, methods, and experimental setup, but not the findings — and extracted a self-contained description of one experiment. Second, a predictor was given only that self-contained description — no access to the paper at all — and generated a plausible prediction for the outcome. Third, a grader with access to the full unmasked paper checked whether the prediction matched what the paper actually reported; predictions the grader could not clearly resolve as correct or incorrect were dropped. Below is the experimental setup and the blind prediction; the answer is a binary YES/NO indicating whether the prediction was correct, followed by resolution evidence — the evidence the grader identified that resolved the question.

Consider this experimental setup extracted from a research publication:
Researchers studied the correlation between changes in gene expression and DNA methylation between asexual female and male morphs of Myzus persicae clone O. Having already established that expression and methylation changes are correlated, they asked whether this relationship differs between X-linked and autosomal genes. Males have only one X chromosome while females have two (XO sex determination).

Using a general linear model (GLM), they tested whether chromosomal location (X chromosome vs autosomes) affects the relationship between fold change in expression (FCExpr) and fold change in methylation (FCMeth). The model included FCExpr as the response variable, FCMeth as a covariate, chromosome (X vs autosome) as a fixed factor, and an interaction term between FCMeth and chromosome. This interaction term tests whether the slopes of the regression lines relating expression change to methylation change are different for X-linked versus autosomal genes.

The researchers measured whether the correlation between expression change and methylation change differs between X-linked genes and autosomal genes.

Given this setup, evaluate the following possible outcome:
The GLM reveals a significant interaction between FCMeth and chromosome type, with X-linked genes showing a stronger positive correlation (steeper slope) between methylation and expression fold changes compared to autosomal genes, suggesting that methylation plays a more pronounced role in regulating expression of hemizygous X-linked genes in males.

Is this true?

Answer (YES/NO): YES